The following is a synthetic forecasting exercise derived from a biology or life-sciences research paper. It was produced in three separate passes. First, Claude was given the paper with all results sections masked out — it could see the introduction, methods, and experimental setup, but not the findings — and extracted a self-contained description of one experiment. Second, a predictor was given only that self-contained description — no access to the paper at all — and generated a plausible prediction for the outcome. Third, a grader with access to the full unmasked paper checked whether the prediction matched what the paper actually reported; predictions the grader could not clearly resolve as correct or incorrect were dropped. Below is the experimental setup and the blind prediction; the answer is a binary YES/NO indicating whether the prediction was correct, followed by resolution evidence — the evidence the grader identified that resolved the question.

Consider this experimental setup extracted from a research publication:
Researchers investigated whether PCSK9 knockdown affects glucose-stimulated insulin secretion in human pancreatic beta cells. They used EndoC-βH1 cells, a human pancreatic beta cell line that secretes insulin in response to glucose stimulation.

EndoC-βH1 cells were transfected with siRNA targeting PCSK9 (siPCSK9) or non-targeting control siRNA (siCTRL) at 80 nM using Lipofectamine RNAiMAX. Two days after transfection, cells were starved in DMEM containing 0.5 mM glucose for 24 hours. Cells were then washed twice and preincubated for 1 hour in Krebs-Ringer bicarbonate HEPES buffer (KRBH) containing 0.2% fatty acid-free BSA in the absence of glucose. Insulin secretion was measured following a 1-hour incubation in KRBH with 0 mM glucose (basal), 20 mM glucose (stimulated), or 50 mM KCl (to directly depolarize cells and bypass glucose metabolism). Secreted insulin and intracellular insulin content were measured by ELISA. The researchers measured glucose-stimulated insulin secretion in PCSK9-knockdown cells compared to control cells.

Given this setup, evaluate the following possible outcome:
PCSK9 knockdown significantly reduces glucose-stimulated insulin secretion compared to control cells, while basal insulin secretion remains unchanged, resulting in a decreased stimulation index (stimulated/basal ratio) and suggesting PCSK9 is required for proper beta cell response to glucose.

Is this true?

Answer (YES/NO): NO